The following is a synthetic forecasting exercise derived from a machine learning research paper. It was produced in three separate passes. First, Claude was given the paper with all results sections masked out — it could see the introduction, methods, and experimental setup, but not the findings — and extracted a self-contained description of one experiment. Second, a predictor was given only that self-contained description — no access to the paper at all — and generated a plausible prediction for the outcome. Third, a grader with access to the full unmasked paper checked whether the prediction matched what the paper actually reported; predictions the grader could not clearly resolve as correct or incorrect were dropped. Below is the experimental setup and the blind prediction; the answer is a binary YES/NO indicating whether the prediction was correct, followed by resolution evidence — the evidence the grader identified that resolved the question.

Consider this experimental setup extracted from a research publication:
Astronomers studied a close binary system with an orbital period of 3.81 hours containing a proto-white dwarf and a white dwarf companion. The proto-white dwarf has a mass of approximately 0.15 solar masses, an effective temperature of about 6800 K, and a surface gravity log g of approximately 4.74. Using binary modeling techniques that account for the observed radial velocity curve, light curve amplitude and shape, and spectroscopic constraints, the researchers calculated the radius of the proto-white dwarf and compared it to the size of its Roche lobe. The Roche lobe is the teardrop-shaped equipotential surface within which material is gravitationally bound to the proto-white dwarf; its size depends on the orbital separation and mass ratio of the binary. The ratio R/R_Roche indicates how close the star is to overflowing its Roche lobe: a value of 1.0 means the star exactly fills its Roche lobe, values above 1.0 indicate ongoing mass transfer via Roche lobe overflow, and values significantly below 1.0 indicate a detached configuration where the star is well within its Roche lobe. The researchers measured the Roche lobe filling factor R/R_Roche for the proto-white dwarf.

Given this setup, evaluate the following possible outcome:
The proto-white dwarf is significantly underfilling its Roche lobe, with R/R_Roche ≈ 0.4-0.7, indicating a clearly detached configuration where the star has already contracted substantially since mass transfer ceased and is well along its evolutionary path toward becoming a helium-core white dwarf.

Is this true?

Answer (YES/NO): NO